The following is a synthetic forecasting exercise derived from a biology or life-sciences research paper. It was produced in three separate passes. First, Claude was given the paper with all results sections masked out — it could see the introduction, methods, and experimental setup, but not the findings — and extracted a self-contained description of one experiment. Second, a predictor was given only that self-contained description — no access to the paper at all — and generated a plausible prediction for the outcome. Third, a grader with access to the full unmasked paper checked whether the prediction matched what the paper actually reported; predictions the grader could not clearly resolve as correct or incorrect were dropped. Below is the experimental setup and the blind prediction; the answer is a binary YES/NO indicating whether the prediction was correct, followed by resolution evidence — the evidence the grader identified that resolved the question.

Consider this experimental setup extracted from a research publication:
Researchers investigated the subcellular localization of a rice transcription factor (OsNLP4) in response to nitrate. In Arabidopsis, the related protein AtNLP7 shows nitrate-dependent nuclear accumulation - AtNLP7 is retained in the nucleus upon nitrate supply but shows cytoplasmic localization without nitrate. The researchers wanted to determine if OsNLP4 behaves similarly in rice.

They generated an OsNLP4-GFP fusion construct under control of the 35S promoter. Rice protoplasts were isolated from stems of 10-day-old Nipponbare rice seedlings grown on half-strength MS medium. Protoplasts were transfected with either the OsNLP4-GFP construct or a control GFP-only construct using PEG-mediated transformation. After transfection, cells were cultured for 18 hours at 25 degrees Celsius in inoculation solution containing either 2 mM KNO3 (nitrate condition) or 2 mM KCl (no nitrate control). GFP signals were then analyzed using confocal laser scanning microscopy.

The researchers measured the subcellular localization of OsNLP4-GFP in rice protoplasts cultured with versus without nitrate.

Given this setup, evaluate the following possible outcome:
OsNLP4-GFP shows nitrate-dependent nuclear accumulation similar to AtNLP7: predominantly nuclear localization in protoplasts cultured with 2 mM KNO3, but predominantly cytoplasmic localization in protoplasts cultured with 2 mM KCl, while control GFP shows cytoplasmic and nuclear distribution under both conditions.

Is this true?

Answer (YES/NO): NO